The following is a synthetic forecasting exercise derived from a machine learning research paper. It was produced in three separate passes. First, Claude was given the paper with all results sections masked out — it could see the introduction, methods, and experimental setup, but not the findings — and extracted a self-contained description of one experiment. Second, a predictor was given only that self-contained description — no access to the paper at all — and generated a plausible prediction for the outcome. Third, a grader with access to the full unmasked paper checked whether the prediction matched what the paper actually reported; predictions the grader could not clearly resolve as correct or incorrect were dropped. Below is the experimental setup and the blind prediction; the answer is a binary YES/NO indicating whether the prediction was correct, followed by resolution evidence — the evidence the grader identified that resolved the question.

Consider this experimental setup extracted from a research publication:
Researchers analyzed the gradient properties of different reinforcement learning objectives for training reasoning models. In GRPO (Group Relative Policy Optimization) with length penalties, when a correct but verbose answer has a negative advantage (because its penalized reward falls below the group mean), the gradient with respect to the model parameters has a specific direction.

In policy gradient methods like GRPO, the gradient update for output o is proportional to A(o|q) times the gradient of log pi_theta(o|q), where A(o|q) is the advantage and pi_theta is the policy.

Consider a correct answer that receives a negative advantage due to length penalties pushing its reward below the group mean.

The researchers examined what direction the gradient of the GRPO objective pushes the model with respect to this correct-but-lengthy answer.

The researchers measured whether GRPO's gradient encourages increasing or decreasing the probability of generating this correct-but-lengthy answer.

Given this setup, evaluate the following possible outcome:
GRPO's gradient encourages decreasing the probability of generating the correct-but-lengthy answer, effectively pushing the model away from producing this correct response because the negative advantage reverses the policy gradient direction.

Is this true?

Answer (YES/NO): YES